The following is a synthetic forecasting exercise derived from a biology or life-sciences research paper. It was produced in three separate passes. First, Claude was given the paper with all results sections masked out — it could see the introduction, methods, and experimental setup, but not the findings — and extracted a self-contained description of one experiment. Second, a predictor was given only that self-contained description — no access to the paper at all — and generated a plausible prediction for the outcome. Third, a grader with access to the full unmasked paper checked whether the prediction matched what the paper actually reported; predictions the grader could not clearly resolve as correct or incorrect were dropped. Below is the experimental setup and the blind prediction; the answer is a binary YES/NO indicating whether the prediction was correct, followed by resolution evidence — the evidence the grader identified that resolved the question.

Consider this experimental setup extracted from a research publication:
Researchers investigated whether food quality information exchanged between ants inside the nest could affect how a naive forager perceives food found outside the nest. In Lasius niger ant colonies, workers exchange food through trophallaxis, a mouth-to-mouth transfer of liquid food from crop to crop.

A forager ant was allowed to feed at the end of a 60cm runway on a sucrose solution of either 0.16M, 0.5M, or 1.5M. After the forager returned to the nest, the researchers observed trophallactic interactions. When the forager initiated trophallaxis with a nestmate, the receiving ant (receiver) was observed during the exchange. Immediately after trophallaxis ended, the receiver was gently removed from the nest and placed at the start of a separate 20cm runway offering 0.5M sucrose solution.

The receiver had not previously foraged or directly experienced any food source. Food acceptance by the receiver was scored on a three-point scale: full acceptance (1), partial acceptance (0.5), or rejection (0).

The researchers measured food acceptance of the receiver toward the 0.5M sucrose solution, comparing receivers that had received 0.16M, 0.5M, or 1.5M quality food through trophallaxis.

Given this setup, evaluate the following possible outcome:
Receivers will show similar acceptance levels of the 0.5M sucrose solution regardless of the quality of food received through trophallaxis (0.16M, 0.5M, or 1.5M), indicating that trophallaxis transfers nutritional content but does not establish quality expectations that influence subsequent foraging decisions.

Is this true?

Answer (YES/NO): NO